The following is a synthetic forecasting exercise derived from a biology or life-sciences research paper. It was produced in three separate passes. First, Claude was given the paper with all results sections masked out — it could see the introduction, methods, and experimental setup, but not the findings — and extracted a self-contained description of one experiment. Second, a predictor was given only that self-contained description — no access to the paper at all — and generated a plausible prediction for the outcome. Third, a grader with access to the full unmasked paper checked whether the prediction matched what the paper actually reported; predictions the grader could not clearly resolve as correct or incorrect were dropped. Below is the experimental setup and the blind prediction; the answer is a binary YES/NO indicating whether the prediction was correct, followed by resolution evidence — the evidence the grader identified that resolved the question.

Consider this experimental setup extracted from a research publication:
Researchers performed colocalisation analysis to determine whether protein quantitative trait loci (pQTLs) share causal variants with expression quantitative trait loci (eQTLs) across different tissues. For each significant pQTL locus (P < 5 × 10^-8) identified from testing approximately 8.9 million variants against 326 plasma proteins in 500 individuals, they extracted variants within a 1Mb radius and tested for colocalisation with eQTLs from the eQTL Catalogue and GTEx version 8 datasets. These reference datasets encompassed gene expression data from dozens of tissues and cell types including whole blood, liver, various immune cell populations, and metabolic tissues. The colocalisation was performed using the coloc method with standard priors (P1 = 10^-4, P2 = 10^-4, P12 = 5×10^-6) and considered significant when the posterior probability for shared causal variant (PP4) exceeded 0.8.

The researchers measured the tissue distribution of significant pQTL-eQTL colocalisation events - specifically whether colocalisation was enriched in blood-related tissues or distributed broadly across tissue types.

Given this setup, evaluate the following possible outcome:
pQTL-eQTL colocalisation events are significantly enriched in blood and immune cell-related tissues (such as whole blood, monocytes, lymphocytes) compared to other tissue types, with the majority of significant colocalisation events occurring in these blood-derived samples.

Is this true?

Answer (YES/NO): YES